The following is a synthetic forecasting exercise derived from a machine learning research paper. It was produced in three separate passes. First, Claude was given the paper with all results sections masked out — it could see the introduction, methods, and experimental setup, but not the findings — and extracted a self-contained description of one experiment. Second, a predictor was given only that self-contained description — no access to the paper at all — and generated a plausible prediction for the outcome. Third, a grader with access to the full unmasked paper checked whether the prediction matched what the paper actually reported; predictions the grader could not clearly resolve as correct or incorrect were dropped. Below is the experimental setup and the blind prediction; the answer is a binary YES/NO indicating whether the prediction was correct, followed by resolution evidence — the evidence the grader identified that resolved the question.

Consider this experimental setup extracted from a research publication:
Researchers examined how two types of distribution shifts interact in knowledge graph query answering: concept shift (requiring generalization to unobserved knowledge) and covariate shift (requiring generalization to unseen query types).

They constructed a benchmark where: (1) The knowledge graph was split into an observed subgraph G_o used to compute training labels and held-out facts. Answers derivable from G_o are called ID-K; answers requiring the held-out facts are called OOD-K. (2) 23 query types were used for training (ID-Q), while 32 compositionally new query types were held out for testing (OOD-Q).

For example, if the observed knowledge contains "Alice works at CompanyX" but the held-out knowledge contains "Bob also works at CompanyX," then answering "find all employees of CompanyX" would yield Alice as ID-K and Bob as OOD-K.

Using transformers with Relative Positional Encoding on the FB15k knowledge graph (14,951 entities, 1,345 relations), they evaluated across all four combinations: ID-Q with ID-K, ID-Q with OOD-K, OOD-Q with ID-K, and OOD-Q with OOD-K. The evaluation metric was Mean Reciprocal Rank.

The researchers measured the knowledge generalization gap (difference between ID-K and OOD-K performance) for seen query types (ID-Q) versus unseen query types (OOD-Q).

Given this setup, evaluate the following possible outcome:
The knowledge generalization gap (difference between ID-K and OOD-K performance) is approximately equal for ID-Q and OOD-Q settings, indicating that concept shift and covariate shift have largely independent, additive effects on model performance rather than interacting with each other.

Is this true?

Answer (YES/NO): YES